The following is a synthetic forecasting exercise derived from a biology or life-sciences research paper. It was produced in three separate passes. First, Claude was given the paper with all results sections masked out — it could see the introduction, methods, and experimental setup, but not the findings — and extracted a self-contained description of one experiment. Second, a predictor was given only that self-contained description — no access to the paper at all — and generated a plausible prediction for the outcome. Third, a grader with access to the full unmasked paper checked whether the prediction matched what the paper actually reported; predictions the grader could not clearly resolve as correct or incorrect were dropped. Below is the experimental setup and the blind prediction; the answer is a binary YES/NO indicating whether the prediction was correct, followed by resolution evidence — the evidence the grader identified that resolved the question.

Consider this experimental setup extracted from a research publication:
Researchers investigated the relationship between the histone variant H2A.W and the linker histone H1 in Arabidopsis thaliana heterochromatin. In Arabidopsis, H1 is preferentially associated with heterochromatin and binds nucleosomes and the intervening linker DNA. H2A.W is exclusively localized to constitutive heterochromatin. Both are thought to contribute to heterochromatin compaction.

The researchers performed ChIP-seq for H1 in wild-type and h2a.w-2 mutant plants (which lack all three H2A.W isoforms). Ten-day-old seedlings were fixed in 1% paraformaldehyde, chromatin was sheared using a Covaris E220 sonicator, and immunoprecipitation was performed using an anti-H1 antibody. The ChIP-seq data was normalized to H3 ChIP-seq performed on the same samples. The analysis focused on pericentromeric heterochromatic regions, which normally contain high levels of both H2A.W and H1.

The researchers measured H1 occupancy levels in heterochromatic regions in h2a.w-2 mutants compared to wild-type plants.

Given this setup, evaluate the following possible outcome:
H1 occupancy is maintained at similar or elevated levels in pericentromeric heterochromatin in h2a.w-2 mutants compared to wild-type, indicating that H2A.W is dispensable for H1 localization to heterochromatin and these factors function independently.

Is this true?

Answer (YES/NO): NO